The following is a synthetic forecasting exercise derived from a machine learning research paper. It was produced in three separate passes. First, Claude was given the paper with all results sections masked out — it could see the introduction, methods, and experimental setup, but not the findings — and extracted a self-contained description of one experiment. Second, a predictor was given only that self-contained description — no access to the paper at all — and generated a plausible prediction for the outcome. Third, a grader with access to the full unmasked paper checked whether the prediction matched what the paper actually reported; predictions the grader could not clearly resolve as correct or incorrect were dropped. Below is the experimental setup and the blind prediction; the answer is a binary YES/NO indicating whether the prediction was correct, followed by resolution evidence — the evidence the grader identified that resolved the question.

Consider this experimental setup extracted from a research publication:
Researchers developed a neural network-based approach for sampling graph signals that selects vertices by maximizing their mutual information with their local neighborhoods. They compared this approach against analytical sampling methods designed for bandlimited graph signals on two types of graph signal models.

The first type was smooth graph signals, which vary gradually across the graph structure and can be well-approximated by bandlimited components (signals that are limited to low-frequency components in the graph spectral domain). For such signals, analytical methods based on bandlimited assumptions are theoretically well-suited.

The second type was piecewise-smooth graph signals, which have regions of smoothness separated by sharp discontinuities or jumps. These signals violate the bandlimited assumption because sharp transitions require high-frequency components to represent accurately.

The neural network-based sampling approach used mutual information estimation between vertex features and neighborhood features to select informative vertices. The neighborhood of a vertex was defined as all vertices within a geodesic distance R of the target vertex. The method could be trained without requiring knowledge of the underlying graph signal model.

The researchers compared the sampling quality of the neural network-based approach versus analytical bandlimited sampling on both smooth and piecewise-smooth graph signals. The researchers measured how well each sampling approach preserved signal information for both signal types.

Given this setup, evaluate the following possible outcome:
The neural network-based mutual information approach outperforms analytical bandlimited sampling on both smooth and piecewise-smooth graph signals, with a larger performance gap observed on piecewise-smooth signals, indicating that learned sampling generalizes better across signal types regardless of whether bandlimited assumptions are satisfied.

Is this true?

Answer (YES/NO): NO